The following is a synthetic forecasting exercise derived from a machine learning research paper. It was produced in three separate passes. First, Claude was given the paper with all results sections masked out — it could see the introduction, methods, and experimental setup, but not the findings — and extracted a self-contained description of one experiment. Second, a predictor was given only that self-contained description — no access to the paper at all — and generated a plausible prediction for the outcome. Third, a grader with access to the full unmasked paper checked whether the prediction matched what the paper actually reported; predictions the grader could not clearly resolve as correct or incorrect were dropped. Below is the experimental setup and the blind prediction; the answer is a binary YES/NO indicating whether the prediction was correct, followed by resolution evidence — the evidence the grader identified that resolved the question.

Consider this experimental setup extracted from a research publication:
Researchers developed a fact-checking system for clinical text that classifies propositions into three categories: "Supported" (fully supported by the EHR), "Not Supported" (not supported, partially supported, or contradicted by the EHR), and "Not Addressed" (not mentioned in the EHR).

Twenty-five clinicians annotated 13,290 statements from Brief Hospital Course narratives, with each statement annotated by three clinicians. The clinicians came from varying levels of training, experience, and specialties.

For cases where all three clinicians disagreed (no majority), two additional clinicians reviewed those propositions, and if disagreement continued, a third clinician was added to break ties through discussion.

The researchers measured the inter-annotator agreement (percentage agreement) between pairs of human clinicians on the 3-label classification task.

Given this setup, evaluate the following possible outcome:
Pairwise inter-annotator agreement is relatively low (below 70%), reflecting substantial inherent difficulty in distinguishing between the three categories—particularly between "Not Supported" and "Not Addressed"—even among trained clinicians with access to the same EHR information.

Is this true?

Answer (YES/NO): NO